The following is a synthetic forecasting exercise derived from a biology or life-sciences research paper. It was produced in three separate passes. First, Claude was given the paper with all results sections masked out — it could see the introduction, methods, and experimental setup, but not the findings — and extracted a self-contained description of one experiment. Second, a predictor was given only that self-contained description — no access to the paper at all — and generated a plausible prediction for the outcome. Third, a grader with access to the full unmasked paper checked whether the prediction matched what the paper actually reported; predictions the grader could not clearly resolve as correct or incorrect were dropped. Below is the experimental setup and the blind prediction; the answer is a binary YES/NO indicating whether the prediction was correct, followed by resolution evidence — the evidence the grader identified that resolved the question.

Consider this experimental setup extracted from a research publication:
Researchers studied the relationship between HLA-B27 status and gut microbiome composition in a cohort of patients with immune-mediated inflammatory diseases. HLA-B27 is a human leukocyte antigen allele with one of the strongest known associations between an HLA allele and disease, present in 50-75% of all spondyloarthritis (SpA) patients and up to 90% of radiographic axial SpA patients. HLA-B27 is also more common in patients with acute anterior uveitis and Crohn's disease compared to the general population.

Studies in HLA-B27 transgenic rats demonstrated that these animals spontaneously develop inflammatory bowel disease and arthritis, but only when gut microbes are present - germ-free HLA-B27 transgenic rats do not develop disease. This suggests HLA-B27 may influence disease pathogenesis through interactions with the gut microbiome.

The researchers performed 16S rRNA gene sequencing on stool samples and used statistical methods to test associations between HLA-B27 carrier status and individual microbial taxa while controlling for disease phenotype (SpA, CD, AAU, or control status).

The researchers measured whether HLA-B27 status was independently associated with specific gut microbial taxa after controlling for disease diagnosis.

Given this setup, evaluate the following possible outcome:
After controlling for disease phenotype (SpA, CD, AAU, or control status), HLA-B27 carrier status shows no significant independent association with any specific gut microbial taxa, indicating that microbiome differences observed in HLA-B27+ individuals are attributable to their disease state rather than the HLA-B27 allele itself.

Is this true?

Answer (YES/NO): NO